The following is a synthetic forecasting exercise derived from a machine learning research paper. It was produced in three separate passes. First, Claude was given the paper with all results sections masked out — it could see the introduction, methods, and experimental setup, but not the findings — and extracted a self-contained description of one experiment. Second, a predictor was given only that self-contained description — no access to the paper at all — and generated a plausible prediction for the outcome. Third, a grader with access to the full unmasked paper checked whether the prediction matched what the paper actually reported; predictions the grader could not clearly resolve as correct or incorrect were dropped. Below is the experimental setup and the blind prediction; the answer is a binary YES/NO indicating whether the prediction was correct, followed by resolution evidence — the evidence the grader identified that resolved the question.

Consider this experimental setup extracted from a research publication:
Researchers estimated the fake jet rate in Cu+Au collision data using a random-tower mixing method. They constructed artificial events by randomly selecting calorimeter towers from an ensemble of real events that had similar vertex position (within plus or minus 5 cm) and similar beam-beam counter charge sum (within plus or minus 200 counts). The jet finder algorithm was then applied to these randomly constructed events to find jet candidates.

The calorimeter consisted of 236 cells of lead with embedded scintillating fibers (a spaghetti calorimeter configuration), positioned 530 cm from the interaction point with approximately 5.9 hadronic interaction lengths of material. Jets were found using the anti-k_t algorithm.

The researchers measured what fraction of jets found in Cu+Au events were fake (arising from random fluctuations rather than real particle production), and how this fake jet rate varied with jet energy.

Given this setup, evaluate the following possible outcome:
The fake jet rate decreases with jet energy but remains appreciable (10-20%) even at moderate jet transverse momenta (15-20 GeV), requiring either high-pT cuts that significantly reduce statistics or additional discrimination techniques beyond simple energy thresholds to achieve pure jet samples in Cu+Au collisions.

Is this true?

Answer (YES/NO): NO